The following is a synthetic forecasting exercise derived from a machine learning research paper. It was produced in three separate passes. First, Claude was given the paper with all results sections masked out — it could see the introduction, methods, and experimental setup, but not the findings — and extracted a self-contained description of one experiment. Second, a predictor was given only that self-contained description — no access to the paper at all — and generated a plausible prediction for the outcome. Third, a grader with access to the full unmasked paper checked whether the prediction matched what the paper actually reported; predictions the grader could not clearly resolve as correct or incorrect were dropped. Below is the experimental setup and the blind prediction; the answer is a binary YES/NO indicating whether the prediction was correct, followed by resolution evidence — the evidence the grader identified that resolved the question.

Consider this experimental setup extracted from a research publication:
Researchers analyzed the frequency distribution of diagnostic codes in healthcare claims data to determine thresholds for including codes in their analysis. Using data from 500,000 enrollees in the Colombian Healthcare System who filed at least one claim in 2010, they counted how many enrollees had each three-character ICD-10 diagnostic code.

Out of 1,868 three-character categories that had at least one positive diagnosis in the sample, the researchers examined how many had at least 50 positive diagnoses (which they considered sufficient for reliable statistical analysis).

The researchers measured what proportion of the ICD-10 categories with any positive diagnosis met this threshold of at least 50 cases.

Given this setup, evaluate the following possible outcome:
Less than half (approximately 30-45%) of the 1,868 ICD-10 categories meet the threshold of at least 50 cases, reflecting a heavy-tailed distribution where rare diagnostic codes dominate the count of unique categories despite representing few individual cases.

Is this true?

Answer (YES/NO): NO